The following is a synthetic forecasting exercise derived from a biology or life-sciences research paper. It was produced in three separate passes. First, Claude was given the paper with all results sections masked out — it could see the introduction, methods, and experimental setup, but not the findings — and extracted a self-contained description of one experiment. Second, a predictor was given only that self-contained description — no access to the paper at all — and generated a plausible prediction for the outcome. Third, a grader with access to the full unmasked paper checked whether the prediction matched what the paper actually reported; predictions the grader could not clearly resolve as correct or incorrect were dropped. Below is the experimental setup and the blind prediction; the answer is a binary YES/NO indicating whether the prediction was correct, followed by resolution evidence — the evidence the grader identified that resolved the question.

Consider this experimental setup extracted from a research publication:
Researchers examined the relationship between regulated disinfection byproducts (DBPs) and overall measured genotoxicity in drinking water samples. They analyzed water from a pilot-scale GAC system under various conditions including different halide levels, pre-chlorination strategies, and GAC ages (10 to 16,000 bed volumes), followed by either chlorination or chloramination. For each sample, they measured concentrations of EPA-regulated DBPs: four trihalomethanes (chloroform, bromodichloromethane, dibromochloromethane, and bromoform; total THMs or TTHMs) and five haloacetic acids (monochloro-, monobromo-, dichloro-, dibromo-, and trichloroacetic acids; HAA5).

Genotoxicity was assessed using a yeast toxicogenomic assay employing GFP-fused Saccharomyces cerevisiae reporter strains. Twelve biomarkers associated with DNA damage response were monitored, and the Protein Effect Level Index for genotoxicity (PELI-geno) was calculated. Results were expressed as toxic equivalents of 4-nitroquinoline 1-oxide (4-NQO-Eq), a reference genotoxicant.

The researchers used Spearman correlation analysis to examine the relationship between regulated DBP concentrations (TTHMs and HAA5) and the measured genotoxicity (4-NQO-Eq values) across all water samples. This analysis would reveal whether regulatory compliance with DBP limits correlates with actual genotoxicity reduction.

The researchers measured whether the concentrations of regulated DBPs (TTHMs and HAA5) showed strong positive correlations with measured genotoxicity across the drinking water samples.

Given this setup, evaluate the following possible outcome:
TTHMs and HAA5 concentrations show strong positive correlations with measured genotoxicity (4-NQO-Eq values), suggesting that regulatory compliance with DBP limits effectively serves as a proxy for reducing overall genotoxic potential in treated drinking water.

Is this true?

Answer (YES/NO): NO